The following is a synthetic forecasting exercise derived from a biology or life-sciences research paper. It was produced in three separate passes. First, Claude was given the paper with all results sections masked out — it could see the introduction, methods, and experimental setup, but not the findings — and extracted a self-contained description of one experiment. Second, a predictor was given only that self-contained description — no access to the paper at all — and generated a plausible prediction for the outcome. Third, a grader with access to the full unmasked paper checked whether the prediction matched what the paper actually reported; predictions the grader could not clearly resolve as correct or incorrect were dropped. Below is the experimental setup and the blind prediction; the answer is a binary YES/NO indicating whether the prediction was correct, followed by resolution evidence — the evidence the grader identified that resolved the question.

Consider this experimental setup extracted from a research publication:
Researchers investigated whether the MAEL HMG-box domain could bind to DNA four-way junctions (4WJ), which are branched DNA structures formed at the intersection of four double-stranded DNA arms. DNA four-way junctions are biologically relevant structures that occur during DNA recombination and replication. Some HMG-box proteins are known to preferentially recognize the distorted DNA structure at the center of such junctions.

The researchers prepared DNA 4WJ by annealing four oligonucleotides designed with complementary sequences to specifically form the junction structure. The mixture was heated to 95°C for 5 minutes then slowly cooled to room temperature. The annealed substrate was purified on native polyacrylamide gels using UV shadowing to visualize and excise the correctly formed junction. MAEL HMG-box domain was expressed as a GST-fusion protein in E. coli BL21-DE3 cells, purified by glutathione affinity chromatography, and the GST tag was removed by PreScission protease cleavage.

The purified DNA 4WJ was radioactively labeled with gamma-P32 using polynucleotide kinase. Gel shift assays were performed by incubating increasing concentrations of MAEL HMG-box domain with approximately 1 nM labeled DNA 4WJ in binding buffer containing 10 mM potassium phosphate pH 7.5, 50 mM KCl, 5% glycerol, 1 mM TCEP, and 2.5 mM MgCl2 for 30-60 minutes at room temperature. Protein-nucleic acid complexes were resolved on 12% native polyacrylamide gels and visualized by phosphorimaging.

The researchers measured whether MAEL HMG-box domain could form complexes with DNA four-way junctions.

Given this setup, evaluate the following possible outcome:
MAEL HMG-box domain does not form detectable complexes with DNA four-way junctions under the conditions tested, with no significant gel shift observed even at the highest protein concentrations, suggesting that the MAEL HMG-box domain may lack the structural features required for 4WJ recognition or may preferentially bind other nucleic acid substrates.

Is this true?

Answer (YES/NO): NO